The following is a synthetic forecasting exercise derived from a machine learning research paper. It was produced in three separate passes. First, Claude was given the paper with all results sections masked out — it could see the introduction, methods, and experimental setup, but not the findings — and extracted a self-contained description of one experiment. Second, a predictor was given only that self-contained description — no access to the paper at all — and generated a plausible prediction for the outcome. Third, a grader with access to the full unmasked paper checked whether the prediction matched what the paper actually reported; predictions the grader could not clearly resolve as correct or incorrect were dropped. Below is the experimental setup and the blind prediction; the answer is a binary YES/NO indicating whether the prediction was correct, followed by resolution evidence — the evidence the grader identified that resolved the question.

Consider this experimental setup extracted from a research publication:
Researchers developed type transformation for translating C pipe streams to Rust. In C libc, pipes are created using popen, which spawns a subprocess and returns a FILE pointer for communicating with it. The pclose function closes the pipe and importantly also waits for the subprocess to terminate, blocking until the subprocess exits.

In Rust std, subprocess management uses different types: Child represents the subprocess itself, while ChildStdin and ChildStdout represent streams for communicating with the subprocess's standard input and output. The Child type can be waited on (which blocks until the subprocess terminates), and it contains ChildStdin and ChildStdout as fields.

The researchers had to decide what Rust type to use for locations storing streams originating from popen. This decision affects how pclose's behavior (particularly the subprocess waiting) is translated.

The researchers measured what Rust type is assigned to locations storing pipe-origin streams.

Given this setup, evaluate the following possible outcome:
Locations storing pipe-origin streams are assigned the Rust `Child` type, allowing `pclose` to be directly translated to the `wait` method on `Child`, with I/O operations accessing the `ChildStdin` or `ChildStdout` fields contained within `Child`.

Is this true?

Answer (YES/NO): NO